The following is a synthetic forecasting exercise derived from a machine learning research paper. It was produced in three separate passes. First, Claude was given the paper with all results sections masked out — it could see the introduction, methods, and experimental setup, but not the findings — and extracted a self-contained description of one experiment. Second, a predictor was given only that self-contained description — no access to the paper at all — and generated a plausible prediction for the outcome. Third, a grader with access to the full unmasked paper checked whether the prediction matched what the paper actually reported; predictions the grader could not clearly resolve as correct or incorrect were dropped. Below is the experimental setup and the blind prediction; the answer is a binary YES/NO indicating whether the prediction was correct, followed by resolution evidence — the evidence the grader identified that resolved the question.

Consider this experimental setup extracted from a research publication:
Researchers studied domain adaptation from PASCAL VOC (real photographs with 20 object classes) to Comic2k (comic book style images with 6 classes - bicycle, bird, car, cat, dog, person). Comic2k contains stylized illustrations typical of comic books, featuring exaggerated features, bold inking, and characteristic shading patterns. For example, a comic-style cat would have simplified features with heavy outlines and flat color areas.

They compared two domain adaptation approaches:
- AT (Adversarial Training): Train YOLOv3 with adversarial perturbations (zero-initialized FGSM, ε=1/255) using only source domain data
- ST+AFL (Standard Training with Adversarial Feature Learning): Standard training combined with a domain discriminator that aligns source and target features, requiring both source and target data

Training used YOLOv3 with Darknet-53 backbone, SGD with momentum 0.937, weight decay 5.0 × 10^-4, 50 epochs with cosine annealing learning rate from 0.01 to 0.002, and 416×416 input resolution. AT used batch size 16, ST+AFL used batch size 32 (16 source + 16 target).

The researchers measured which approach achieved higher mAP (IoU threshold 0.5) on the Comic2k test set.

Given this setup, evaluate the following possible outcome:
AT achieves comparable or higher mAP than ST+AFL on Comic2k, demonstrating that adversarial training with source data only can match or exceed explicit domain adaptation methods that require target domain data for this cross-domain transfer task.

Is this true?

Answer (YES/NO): NO